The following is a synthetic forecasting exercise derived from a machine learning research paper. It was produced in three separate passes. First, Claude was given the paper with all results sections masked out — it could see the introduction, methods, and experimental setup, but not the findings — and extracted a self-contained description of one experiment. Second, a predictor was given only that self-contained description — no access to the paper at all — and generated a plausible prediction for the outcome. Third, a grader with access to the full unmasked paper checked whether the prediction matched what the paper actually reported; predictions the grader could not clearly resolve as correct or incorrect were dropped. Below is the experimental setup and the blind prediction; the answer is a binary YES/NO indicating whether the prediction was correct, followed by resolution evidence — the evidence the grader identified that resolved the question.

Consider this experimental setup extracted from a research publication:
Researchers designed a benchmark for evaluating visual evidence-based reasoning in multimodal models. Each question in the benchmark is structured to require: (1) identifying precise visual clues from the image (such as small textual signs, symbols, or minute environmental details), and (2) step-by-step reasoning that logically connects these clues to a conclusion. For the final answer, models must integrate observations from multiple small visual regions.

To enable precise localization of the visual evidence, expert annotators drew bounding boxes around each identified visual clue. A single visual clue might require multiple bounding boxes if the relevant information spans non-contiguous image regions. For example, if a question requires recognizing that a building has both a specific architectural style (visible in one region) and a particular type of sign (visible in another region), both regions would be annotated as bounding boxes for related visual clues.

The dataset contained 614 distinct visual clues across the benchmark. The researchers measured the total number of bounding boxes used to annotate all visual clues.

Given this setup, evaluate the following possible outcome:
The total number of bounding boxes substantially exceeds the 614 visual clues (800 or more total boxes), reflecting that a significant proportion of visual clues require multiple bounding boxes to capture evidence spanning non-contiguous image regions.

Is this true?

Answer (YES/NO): YES